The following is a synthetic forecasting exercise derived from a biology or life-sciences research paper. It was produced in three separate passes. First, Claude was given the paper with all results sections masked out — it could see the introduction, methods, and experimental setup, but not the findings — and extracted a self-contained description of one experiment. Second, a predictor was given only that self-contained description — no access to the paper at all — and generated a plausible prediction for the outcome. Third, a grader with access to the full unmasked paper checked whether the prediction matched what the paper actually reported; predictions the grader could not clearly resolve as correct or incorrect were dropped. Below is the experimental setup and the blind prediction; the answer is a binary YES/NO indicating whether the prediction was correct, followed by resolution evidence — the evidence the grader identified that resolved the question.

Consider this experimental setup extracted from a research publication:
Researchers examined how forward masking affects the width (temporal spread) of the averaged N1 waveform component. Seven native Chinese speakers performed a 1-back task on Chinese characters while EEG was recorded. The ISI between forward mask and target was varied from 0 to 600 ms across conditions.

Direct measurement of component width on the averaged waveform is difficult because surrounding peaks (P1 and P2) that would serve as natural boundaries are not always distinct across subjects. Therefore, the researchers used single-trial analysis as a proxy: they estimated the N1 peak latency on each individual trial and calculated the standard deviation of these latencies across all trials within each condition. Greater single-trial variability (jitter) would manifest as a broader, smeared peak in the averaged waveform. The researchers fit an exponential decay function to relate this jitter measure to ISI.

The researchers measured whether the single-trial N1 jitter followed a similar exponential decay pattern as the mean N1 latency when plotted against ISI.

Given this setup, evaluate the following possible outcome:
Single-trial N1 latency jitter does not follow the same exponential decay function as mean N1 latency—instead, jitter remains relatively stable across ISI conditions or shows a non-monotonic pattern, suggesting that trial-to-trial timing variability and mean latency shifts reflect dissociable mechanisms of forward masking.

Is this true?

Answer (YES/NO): NO